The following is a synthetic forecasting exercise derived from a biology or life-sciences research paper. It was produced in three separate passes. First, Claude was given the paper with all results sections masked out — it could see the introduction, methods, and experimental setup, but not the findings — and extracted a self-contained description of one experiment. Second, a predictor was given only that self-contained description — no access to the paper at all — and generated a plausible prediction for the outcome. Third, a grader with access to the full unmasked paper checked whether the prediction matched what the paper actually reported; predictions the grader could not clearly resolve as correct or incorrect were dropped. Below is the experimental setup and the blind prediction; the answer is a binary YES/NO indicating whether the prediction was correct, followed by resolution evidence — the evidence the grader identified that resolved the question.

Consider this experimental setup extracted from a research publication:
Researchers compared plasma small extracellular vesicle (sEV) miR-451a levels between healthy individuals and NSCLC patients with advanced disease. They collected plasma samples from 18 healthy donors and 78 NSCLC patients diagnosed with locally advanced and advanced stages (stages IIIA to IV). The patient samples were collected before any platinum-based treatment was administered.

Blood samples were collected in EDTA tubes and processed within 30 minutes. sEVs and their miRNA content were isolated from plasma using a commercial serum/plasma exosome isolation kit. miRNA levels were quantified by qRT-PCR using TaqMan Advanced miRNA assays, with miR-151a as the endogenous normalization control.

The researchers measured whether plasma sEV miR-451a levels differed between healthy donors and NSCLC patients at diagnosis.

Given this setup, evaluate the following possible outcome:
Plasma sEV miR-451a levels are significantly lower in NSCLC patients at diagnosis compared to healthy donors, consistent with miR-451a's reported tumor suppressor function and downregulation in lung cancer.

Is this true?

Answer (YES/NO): NO